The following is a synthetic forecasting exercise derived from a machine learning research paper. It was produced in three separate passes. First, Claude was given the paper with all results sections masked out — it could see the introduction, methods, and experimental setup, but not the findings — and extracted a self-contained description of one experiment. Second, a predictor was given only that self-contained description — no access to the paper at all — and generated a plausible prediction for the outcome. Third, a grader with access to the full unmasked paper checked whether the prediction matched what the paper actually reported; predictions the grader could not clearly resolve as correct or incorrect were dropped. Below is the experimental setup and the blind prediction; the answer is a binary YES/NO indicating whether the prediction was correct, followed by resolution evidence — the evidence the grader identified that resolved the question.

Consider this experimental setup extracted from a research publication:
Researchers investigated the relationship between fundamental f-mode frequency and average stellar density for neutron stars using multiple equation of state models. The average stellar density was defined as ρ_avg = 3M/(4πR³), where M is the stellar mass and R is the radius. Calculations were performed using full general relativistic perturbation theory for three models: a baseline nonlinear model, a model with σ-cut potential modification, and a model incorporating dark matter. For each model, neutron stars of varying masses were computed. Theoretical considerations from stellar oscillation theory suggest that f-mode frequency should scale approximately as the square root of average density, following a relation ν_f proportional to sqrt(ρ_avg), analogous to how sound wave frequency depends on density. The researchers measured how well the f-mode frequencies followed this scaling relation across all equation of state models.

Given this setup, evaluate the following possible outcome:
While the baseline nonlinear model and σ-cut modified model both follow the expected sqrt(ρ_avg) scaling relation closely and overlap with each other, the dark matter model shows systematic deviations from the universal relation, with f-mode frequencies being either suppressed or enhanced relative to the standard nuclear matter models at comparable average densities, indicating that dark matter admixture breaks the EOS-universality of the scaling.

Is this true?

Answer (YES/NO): NO